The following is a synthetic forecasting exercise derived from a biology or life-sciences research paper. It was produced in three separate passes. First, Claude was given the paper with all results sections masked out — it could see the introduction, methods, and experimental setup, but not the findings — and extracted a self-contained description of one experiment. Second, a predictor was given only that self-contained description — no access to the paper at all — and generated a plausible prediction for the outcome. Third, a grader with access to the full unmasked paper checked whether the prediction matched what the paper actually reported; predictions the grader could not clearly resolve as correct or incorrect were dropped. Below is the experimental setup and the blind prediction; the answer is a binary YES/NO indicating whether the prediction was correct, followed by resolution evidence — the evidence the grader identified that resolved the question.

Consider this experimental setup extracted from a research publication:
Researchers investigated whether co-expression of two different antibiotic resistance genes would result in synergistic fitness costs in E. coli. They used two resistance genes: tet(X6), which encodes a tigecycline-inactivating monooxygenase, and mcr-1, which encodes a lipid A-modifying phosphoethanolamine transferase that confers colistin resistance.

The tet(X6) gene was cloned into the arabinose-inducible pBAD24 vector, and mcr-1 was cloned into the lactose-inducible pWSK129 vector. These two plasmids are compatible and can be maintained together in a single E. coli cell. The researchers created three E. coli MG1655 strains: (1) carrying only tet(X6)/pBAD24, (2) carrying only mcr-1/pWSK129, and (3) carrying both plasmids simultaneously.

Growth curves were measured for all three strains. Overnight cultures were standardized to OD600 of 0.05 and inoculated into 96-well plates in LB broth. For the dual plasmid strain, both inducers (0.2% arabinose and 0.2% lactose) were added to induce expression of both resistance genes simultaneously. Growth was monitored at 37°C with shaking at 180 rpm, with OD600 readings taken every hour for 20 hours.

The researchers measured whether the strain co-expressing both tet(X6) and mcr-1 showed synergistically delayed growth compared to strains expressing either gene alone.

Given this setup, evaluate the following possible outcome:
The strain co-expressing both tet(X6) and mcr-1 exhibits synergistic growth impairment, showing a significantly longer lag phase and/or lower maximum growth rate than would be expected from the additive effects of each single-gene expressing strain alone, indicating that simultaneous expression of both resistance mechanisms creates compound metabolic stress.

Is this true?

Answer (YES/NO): NO